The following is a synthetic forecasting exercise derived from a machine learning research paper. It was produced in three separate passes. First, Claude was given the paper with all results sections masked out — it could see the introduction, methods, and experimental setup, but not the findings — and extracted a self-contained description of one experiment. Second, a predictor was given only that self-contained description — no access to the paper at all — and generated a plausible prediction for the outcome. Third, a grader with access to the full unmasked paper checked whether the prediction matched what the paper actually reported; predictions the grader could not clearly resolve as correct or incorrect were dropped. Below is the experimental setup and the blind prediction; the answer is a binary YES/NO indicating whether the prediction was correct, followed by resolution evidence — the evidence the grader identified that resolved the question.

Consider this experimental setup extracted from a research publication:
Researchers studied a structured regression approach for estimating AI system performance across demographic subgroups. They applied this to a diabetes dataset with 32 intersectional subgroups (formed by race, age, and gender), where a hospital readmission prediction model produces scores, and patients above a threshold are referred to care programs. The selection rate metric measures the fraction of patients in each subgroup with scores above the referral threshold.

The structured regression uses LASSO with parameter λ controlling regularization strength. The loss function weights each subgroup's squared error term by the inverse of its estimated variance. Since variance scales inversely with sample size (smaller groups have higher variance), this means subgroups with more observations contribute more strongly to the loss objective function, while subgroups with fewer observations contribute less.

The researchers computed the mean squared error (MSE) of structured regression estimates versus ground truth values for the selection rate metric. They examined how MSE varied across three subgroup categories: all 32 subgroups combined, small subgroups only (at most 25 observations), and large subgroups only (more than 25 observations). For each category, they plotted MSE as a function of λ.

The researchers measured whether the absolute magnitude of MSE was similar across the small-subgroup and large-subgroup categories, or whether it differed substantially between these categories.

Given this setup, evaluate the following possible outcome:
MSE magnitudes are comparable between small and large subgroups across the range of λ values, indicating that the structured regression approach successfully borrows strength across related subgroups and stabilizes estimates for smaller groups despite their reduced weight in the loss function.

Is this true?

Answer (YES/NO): NO